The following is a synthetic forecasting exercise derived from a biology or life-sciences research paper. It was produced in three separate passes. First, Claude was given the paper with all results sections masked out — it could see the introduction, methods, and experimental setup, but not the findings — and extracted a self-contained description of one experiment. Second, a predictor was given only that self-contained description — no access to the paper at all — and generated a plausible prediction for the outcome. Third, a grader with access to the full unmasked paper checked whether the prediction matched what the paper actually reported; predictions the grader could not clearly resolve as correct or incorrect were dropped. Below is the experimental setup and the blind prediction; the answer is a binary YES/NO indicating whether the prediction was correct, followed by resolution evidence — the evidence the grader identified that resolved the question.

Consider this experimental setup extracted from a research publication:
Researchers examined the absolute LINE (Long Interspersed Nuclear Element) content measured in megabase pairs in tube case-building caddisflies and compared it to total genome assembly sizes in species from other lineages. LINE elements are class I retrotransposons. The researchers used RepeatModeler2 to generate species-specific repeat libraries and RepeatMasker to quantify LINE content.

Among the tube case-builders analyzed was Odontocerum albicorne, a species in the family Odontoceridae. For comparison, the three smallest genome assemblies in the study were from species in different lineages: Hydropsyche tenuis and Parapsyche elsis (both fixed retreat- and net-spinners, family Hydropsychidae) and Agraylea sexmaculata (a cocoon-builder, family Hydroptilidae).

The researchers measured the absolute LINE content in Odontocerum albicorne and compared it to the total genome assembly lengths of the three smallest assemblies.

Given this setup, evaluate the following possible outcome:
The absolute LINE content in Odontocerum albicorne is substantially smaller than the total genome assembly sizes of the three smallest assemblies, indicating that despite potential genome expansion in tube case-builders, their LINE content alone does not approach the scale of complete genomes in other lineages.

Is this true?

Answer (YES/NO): NO